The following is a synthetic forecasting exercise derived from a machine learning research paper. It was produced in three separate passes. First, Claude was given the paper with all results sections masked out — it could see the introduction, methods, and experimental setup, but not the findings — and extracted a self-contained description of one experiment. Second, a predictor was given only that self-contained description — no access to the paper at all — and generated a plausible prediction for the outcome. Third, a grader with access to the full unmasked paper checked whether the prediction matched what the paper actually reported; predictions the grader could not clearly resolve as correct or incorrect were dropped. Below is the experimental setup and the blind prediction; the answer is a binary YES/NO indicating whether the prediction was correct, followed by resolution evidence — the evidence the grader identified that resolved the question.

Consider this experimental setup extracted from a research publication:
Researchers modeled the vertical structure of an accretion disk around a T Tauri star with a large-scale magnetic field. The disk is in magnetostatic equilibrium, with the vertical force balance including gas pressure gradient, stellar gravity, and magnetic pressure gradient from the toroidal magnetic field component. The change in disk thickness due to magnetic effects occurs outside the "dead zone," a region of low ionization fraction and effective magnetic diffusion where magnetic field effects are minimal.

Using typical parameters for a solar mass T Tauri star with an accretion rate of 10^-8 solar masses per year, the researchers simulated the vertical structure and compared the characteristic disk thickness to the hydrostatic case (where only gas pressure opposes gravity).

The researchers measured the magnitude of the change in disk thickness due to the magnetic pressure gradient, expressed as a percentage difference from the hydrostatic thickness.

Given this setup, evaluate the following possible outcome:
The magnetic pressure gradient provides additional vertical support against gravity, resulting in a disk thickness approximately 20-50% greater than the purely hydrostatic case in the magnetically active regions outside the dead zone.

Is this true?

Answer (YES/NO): NO